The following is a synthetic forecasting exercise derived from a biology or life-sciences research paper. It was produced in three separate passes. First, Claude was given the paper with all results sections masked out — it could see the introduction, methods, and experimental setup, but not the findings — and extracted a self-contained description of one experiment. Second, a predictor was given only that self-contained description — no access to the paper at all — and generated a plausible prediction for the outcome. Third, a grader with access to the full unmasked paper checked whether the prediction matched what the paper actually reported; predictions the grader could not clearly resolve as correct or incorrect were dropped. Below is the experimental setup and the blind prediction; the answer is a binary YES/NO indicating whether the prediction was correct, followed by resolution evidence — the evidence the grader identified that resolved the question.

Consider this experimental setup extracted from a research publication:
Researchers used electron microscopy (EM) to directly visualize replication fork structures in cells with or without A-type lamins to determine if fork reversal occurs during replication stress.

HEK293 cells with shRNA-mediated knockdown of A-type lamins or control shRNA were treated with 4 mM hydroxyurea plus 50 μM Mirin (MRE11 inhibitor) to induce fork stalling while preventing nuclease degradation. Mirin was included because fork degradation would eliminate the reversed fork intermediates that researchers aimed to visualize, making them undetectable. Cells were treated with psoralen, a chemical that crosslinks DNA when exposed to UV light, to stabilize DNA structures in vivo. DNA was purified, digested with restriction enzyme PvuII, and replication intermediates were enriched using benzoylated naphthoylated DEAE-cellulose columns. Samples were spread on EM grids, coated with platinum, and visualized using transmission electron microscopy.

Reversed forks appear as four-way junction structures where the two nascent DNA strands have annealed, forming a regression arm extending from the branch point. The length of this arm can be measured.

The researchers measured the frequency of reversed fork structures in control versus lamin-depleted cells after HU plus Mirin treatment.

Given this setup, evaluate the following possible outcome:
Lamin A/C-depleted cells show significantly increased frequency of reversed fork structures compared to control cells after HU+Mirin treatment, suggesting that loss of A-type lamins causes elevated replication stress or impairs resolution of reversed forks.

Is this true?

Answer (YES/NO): NO